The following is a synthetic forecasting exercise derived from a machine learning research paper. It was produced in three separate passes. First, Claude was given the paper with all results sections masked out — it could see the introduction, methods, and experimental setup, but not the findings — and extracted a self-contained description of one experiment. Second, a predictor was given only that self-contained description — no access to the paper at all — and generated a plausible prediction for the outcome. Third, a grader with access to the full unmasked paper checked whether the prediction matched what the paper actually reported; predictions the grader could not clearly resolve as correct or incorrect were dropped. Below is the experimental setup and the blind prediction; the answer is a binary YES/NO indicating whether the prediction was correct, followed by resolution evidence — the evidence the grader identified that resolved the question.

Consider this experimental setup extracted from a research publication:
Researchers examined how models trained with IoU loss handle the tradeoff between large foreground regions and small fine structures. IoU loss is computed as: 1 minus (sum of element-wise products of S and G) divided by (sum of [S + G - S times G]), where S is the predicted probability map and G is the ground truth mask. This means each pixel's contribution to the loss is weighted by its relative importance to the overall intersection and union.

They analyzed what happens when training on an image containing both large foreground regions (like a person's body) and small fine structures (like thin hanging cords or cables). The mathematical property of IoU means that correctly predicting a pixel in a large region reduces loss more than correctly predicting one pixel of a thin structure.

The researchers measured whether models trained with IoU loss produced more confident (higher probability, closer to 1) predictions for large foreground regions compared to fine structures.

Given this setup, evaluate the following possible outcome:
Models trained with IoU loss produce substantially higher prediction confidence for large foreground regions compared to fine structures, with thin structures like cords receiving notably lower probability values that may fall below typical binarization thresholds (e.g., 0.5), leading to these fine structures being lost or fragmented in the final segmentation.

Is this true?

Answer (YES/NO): YES